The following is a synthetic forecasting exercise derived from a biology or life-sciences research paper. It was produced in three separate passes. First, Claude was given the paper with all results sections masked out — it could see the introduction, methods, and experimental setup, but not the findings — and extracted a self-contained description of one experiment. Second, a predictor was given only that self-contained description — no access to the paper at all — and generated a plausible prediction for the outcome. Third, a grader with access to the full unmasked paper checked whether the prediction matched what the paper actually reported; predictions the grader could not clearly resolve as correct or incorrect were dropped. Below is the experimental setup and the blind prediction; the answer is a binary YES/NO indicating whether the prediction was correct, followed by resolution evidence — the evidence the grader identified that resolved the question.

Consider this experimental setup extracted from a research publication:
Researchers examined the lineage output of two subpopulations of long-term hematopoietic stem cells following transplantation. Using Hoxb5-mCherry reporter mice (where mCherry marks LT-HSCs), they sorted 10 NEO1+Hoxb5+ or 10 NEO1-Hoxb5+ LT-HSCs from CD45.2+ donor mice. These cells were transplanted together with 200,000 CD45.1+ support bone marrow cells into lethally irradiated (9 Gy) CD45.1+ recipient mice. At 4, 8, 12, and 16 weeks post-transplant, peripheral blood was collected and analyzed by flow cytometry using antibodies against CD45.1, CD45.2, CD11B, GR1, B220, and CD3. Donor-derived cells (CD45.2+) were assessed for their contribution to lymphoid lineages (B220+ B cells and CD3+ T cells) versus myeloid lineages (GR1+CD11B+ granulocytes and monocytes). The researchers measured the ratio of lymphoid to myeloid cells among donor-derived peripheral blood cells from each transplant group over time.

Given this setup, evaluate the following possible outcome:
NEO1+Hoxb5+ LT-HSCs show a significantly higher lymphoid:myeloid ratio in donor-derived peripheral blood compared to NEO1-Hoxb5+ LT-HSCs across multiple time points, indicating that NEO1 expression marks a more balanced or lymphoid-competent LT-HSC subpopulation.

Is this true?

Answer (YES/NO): NO